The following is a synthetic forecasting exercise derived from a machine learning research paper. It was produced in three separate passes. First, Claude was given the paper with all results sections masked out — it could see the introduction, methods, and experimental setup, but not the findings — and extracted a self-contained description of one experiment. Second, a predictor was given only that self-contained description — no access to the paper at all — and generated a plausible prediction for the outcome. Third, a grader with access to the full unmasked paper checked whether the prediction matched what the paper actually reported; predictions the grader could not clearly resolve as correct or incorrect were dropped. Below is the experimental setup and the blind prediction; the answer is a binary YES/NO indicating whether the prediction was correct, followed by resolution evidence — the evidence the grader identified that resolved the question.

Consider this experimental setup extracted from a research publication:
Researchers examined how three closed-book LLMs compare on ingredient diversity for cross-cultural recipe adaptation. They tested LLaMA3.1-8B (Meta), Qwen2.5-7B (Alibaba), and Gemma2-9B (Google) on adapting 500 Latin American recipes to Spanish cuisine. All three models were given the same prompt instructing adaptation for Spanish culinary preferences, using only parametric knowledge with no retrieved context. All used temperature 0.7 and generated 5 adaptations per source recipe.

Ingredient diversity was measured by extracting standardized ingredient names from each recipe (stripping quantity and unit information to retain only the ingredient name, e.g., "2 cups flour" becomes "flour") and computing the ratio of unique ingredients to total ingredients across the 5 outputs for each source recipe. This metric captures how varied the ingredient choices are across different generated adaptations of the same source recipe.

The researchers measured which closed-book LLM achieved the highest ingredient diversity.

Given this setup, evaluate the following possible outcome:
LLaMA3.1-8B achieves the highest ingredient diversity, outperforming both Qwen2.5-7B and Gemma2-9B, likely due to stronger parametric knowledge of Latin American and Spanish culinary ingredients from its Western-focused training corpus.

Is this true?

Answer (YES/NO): YES